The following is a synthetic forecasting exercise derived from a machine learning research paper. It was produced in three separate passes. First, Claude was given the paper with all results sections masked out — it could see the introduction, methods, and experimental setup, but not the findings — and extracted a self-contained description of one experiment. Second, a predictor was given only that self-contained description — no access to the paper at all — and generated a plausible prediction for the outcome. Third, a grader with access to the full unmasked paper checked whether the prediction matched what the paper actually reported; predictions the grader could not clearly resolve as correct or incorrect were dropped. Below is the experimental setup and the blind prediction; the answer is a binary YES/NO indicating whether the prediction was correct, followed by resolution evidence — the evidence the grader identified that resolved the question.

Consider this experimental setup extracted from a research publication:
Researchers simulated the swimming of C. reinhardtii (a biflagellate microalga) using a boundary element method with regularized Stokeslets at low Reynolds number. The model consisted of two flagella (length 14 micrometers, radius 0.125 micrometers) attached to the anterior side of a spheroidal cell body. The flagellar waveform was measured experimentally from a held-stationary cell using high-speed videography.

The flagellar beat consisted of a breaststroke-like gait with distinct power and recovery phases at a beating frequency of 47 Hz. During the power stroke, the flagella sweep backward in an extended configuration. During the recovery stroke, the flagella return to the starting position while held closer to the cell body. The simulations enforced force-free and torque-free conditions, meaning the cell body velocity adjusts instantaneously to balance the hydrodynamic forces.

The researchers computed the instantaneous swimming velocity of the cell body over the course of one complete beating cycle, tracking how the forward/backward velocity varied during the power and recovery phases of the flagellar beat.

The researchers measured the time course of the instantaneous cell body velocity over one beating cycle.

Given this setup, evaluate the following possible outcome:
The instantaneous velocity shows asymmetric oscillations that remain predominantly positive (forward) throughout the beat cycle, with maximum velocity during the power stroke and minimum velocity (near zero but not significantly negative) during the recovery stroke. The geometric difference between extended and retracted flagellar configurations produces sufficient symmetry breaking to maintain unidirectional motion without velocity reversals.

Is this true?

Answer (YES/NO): NO